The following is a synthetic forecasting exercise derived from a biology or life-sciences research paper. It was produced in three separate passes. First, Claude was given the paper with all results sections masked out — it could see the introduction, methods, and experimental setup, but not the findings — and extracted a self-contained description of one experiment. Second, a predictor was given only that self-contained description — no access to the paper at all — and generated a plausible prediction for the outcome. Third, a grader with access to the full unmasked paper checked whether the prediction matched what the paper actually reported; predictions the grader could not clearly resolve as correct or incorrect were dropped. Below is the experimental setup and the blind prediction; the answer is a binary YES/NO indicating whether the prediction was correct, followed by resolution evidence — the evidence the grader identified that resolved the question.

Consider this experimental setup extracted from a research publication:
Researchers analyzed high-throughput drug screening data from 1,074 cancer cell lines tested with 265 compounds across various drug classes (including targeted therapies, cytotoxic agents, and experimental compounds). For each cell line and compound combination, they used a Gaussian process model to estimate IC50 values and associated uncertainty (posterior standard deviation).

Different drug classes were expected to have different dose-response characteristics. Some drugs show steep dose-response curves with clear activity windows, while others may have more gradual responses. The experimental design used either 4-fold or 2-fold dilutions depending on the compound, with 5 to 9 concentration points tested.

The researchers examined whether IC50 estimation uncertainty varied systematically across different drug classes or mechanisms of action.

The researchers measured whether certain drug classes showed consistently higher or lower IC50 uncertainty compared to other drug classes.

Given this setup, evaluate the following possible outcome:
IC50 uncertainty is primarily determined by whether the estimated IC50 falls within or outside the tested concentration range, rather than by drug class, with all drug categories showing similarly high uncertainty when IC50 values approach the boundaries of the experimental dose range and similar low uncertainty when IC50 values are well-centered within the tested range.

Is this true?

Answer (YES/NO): NO